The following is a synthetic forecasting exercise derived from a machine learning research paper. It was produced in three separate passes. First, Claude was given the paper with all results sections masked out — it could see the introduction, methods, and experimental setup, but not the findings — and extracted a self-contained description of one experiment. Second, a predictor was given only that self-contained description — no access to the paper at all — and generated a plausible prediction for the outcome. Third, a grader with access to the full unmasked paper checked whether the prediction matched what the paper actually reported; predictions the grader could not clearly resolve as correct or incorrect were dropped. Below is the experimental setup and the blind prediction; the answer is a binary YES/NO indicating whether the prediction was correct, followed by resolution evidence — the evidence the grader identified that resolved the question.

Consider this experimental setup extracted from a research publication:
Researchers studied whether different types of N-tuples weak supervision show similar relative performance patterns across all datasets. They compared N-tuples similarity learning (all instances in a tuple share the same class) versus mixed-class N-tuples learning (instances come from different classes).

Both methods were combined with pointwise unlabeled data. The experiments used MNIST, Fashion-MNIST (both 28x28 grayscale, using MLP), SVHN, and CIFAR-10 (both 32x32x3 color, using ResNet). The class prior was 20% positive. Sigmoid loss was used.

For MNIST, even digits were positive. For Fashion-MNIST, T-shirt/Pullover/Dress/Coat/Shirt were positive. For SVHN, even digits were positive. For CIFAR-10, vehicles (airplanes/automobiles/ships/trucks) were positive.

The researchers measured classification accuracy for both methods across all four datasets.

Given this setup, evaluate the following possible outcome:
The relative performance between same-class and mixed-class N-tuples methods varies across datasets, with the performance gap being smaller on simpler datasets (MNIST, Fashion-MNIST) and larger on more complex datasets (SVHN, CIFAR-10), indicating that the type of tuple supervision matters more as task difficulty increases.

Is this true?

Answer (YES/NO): NO